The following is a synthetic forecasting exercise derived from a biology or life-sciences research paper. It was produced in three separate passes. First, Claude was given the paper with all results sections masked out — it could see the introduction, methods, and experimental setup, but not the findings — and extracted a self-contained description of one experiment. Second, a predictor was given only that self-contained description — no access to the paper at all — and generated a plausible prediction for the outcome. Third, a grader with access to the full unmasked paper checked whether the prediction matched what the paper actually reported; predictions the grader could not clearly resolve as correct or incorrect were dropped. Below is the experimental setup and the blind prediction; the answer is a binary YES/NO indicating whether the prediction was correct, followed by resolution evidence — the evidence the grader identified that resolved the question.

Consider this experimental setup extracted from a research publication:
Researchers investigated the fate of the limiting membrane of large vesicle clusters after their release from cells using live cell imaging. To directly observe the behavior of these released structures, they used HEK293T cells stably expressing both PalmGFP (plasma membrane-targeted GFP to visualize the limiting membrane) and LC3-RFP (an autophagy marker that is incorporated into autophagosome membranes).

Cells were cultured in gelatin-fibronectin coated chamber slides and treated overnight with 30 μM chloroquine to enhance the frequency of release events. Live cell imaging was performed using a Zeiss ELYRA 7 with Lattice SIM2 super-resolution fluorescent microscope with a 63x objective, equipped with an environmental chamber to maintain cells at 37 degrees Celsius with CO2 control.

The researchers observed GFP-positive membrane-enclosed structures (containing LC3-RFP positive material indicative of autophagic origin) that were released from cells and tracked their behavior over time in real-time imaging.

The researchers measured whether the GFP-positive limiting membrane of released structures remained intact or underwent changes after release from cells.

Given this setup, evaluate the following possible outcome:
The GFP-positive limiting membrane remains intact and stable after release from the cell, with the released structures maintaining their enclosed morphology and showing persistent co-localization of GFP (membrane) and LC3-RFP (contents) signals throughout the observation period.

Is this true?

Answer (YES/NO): NO